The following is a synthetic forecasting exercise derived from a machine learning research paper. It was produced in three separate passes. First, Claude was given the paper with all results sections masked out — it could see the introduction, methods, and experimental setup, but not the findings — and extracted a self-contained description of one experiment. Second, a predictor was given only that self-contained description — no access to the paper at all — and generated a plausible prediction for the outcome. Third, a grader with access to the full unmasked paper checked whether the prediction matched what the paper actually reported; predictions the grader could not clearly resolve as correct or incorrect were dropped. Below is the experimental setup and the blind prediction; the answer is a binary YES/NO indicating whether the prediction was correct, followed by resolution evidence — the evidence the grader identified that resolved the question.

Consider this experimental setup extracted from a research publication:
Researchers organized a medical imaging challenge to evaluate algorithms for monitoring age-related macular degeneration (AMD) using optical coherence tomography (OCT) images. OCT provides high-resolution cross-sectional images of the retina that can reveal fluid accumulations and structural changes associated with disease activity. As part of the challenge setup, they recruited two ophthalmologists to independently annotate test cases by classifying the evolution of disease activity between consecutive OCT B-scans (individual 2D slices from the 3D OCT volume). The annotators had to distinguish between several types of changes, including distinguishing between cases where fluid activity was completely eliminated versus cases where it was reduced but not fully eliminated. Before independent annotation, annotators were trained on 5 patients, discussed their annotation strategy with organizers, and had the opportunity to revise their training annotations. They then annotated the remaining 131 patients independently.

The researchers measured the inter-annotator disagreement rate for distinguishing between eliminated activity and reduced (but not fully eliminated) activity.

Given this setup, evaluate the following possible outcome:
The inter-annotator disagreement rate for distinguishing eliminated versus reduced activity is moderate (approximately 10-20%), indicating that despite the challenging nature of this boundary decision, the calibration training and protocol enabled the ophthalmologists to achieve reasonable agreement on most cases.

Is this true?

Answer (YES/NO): NO